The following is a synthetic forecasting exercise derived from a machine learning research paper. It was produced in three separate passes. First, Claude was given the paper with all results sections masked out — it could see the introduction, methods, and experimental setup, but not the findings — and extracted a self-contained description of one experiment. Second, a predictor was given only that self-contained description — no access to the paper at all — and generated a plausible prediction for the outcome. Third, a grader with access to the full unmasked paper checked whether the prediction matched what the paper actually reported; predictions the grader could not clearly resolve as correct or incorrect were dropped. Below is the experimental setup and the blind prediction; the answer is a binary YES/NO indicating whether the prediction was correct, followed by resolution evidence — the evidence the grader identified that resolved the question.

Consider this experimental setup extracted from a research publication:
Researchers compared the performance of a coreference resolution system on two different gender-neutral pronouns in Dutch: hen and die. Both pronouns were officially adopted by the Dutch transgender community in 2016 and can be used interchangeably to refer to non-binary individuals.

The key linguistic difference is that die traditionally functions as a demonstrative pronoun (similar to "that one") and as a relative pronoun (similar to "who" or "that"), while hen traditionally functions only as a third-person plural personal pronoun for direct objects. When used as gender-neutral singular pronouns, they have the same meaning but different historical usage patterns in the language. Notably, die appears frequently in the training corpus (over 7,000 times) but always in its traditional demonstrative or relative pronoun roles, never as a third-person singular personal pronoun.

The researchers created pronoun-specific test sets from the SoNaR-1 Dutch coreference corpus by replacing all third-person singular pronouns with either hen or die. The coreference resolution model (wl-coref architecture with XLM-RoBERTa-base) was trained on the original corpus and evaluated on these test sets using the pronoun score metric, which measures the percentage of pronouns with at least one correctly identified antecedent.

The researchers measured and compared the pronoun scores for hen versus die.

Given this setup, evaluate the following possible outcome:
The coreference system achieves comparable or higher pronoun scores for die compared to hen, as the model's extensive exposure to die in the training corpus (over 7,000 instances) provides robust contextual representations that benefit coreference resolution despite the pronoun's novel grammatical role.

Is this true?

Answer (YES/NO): NO